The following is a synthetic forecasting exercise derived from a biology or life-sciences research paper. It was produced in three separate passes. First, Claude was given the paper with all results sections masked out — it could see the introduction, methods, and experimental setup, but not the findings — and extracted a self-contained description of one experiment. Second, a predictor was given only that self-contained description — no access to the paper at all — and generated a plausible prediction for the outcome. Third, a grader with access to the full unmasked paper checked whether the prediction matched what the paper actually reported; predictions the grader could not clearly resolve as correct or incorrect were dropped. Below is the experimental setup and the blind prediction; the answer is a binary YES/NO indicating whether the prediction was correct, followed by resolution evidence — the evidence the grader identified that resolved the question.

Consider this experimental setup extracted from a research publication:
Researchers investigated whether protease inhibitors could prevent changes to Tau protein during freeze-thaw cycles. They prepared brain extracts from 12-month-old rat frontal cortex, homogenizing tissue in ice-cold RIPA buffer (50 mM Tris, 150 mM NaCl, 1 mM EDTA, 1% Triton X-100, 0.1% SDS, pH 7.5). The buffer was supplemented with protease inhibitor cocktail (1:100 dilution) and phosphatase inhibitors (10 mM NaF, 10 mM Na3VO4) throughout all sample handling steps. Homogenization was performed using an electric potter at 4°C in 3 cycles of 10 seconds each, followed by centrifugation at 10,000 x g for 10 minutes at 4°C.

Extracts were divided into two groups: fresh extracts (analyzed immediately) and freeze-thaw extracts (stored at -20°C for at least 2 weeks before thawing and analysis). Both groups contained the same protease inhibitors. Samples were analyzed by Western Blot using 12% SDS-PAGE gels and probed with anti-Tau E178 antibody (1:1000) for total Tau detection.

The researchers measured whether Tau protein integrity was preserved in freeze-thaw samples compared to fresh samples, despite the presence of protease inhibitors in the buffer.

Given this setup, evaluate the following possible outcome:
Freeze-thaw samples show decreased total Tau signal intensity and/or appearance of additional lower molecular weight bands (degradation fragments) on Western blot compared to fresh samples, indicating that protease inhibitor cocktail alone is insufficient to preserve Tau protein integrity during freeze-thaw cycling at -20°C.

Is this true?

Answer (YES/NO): YES